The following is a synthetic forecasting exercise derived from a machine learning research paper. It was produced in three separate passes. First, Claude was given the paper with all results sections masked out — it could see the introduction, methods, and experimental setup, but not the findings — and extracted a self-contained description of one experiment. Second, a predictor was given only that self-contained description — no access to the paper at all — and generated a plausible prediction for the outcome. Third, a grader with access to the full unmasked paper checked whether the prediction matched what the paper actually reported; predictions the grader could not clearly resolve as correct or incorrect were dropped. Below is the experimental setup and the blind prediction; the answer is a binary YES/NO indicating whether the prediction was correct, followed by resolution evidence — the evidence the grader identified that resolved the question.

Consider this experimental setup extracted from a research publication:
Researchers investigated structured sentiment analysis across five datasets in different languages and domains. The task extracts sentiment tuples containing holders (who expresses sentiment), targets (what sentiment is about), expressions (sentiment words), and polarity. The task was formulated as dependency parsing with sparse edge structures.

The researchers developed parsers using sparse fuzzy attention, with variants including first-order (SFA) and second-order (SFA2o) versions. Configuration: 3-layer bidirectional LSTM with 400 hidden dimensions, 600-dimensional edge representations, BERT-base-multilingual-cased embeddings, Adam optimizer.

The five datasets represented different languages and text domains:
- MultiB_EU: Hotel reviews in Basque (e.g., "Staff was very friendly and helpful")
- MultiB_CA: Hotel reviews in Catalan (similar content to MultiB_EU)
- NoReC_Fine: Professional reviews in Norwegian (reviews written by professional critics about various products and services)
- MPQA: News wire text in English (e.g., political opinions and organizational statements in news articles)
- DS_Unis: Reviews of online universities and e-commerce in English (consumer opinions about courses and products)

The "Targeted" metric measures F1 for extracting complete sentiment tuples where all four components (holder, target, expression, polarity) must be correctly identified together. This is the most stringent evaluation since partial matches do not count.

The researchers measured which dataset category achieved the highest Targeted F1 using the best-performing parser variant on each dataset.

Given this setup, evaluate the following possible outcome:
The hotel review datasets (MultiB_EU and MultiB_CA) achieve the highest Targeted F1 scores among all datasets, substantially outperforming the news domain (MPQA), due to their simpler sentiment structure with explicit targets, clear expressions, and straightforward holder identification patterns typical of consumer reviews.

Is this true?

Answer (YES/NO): YES